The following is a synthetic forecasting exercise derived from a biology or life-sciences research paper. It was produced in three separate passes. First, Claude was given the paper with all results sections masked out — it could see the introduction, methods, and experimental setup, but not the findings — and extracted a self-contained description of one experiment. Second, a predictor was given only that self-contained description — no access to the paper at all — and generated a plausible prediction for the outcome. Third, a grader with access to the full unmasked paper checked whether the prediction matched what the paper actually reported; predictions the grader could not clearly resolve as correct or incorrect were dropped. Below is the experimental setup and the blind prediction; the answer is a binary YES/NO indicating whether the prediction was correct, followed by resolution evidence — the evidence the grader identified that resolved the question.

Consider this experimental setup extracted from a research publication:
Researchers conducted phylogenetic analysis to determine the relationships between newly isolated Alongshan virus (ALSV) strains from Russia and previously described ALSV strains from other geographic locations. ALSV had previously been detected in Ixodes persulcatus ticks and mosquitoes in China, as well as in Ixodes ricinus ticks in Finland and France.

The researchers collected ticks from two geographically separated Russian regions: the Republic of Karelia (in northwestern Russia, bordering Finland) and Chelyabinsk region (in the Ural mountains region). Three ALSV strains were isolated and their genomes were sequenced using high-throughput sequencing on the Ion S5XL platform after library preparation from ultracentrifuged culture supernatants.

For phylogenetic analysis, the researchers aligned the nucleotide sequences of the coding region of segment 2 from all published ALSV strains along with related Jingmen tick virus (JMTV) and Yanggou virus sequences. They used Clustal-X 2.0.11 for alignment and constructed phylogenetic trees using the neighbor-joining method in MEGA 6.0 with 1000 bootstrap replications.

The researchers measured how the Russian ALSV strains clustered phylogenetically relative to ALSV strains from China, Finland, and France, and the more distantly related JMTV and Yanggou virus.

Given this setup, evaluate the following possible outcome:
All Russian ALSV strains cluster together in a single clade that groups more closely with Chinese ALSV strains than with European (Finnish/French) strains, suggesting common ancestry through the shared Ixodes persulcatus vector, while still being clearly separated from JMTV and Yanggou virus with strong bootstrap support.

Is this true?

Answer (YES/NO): NO